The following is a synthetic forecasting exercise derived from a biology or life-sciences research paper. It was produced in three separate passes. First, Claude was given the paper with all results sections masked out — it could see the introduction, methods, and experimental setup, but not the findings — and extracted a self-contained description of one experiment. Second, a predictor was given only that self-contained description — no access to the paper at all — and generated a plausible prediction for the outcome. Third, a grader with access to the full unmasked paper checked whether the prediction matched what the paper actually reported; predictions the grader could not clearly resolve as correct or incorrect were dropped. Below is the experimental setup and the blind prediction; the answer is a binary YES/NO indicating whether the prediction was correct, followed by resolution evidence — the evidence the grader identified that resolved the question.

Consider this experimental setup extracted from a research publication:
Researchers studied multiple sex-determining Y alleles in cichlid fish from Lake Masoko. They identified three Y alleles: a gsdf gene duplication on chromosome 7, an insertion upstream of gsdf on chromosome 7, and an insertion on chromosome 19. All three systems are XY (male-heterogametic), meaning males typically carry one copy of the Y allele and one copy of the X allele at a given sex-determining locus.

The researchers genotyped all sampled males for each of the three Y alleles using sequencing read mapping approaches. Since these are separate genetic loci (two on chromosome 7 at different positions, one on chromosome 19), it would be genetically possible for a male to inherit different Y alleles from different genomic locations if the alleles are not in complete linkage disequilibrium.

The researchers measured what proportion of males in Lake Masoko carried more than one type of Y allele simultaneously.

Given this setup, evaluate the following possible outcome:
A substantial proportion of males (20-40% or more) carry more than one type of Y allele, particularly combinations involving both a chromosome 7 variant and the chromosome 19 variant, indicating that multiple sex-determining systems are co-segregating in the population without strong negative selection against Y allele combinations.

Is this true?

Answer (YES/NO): NO